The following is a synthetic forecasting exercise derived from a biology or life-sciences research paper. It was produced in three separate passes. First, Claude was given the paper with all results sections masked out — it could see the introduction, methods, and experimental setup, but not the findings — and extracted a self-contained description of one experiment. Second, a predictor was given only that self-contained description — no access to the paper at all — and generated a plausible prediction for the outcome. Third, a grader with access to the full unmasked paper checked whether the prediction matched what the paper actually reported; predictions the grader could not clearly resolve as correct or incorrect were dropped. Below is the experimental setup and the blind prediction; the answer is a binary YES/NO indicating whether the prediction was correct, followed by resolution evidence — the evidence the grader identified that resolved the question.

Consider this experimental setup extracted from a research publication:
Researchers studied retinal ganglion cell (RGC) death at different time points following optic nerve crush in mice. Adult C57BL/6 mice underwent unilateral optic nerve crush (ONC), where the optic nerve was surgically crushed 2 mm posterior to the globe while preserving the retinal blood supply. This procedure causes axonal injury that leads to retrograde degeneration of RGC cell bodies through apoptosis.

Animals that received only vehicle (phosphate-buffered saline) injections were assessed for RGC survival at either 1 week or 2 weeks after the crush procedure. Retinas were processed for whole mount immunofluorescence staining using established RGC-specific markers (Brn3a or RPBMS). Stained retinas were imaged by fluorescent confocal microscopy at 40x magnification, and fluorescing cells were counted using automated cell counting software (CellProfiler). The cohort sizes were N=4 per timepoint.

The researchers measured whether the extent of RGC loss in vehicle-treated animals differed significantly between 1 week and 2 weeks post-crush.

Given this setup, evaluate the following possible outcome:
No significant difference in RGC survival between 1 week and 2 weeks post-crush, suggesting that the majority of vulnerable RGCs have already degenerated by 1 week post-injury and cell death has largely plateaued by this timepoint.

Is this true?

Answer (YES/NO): YES